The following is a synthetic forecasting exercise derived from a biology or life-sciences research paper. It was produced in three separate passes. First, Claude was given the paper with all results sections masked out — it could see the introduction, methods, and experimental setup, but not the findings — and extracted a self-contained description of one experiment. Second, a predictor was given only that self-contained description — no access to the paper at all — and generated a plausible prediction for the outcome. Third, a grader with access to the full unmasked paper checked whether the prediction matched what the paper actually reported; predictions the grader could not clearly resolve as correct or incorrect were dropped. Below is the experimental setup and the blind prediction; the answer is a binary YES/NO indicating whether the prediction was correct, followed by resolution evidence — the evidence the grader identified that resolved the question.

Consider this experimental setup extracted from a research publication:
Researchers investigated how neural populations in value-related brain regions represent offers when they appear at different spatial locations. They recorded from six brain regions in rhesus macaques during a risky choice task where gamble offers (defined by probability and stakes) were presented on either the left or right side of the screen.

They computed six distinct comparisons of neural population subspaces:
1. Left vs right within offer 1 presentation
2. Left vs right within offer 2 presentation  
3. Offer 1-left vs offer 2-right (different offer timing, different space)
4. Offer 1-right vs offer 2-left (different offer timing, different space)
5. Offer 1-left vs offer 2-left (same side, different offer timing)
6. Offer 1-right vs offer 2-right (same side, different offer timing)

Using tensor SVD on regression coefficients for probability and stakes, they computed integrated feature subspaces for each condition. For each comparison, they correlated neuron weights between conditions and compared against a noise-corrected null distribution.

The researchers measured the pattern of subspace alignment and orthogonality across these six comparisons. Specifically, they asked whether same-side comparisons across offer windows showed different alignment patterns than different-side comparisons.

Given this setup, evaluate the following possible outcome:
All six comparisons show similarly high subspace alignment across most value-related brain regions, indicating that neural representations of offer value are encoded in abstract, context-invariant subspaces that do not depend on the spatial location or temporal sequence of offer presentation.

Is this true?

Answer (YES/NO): NO